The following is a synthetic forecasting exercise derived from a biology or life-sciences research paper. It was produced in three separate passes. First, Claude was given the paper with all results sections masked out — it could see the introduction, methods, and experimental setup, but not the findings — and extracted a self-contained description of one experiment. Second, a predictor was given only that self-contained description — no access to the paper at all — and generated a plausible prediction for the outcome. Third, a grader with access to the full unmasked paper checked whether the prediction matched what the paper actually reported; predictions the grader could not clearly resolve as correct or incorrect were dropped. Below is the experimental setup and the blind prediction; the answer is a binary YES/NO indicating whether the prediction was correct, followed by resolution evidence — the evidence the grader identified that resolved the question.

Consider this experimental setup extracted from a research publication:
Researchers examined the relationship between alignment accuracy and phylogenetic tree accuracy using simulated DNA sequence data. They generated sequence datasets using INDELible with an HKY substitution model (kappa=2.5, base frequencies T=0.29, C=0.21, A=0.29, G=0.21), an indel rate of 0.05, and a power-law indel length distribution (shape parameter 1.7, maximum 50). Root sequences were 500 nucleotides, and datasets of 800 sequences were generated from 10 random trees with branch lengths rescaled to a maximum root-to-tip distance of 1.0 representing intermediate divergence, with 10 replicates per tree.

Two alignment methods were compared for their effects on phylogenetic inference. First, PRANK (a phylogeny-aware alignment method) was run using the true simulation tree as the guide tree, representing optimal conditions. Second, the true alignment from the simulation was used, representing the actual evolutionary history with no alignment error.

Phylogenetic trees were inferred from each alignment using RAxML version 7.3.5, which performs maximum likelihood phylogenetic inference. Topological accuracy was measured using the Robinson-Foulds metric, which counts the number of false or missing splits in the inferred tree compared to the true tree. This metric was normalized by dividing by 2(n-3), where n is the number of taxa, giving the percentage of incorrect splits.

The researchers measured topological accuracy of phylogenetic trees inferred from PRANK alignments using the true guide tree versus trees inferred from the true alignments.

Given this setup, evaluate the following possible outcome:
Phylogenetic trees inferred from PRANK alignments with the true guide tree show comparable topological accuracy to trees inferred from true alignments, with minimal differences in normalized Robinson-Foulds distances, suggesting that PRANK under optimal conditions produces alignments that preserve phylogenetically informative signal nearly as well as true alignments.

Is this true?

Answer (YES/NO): NO